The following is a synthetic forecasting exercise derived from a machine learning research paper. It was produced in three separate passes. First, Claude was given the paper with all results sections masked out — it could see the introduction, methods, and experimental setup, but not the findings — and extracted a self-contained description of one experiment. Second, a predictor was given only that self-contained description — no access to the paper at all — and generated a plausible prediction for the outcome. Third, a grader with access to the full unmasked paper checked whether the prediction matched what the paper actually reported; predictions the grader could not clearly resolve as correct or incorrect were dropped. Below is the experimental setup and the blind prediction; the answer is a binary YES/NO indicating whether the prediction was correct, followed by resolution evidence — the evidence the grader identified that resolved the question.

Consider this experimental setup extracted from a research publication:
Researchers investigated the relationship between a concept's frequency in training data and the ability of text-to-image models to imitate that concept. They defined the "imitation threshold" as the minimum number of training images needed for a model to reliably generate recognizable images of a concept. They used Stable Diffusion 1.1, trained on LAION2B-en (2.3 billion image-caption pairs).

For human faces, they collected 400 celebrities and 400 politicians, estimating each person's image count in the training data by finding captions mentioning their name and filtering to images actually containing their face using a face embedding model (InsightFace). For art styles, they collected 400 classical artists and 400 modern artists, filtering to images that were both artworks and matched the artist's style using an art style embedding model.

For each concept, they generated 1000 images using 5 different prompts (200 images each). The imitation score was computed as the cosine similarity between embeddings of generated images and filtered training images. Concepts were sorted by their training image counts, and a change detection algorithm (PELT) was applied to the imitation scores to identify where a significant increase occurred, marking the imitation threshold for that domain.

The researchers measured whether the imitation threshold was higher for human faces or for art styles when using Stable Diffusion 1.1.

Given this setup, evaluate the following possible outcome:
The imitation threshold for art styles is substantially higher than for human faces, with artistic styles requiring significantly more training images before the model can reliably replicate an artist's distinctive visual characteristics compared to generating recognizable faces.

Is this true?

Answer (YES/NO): NO